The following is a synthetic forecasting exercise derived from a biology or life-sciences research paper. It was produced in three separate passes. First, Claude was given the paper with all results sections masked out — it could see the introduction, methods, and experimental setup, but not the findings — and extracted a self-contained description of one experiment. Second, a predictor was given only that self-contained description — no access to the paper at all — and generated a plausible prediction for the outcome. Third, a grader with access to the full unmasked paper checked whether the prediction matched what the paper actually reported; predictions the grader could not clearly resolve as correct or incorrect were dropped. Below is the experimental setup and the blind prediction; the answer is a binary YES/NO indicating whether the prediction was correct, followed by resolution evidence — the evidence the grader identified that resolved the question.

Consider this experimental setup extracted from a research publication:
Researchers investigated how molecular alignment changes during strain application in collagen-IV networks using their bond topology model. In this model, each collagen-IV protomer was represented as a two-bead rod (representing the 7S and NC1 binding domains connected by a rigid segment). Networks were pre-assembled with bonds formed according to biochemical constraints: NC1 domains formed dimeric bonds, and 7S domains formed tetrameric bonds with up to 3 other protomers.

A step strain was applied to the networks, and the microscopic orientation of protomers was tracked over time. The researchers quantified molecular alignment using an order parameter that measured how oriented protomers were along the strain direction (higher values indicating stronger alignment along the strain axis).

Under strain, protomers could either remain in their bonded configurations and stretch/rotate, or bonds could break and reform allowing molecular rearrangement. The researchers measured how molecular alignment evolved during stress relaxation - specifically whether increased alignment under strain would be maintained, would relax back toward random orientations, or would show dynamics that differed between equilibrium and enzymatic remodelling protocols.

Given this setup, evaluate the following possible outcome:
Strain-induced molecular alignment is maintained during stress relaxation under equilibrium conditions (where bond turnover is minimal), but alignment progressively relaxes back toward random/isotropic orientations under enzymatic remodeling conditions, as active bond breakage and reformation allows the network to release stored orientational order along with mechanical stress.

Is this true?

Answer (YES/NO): NO